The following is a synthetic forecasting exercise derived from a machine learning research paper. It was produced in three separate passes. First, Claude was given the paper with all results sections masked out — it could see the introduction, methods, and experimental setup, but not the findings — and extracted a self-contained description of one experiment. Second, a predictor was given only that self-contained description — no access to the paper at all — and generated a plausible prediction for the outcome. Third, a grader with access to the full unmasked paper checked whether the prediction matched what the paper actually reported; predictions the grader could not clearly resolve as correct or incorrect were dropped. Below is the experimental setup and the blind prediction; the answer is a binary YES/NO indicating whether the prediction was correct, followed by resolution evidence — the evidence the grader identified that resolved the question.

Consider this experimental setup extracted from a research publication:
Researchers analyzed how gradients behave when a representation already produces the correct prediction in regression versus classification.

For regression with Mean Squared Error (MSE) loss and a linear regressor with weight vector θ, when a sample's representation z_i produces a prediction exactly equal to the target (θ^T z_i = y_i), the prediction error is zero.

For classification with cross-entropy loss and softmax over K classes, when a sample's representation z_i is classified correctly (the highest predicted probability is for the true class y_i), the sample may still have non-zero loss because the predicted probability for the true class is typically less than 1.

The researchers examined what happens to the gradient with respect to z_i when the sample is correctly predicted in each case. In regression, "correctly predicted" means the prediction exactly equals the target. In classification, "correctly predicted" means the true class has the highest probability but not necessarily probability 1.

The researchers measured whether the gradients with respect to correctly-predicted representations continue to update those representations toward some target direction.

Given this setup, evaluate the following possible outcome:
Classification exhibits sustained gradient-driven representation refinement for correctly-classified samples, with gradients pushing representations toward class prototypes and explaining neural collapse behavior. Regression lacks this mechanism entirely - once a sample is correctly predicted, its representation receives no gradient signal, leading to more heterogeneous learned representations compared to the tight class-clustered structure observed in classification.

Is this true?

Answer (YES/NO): NO